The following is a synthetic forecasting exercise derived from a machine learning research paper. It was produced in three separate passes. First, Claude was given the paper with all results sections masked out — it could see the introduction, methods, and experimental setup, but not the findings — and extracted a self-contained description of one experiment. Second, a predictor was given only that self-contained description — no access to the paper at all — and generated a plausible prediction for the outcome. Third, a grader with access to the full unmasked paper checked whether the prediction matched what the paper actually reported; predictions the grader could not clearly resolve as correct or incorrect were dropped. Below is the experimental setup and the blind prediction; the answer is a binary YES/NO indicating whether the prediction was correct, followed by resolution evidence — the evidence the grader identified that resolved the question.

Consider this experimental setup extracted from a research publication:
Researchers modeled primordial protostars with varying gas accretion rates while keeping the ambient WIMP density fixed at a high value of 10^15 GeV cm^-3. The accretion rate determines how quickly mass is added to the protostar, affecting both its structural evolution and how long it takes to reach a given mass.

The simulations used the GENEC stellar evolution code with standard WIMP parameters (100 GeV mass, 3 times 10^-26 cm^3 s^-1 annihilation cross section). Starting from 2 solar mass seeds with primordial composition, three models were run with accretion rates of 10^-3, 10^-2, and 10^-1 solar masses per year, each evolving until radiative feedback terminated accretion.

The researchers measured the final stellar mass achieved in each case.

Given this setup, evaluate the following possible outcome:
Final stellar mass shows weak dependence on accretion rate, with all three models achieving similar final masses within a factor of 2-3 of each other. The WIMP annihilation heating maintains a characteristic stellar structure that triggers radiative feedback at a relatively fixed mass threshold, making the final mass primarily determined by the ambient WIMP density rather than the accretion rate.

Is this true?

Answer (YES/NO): YES